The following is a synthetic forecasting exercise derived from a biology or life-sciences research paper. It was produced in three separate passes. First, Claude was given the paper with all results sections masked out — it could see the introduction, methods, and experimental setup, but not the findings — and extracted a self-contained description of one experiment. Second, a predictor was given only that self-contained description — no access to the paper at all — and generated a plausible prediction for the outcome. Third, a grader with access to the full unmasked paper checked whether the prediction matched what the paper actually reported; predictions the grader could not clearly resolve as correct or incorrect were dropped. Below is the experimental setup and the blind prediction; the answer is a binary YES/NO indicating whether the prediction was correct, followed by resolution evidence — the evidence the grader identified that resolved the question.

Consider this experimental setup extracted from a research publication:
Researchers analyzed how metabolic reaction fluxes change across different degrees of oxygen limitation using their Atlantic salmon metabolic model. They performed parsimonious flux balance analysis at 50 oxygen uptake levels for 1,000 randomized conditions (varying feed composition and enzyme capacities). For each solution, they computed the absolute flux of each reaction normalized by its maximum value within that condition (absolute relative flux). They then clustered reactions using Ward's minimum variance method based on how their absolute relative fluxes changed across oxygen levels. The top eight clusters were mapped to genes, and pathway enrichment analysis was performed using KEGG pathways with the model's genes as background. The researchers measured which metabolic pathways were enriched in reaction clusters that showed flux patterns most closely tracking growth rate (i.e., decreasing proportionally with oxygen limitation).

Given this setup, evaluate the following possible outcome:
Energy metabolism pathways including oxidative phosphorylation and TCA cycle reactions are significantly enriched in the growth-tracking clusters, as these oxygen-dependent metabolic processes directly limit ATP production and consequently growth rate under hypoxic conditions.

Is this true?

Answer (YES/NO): NO